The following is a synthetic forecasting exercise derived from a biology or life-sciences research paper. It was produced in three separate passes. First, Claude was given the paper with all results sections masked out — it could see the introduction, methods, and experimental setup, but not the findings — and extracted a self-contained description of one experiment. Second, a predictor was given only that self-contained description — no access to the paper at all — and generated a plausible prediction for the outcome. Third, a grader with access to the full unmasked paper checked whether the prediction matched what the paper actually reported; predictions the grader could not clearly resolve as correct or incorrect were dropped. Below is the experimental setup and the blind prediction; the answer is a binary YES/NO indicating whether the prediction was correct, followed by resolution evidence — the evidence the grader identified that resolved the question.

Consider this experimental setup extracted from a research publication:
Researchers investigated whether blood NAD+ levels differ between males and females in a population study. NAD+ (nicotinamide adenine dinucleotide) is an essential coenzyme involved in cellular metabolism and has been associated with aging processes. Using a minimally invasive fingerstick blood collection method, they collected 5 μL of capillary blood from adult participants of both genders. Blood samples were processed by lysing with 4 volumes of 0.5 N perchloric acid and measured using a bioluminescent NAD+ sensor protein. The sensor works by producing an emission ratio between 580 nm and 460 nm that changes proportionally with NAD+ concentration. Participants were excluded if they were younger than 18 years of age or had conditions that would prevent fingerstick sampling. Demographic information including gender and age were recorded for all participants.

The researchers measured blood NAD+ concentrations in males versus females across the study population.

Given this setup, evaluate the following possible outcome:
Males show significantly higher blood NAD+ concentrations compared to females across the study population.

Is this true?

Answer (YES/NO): YES